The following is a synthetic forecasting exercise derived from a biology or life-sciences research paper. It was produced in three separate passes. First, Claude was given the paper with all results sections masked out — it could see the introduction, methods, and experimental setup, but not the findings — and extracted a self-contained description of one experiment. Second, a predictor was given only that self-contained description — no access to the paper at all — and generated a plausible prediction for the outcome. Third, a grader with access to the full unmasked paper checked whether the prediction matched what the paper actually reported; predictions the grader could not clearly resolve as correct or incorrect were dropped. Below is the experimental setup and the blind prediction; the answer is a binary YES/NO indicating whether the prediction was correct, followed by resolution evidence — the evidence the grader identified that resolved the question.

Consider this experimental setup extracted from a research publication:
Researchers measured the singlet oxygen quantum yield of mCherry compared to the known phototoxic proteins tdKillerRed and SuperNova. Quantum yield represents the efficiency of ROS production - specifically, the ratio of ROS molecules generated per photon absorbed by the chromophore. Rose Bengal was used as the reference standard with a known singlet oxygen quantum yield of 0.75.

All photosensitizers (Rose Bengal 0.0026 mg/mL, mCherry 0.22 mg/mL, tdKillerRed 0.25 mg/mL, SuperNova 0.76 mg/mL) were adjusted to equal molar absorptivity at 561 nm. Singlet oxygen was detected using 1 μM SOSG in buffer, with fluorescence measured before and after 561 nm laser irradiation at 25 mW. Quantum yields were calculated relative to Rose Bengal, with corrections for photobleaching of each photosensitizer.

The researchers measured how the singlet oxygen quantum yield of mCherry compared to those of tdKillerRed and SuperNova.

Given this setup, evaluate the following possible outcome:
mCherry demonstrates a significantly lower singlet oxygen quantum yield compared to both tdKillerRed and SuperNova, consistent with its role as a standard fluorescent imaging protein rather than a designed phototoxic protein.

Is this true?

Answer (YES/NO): NO